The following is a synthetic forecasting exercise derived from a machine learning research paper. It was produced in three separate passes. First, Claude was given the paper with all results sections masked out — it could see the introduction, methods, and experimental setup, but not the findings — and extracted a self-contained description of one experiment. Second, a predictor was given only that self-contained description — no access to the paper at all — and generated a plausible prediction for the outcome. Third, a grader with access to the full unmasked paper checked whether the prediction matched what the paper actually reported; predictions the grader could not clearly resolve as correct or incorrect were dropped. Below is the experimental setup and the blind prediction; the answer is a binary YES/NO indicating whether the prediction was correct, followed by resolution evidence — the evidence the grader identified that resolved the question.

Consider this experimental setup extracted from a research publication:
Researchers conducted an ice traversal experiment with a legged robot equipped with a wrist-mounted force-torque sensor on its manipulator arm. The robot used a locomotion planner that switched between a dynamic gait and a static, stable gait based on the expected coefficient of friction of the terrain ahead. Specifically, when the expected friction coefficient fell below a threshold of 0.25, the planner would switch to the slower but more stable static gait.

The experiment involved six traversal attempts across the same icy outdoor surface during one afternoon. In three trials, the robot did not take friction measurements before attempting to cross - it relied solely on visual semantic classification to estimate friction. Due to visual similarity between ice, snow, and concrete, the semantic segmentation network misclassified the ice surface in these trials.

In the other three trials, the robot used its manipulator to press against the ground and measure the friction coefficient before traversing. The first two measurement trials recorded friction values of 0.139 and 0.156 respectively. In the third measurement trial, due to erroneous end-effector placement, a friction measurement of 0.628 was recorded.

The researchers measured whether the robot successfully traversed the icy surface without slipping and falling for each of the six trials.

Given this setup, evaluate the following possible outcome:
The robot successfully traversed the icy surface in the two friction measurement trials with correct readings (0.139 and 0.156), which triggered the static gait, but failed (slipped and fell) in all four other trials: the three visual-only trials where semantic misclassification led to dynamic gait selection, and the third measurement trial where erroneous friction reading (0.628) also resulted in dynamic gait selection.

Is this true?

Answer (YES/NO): YES